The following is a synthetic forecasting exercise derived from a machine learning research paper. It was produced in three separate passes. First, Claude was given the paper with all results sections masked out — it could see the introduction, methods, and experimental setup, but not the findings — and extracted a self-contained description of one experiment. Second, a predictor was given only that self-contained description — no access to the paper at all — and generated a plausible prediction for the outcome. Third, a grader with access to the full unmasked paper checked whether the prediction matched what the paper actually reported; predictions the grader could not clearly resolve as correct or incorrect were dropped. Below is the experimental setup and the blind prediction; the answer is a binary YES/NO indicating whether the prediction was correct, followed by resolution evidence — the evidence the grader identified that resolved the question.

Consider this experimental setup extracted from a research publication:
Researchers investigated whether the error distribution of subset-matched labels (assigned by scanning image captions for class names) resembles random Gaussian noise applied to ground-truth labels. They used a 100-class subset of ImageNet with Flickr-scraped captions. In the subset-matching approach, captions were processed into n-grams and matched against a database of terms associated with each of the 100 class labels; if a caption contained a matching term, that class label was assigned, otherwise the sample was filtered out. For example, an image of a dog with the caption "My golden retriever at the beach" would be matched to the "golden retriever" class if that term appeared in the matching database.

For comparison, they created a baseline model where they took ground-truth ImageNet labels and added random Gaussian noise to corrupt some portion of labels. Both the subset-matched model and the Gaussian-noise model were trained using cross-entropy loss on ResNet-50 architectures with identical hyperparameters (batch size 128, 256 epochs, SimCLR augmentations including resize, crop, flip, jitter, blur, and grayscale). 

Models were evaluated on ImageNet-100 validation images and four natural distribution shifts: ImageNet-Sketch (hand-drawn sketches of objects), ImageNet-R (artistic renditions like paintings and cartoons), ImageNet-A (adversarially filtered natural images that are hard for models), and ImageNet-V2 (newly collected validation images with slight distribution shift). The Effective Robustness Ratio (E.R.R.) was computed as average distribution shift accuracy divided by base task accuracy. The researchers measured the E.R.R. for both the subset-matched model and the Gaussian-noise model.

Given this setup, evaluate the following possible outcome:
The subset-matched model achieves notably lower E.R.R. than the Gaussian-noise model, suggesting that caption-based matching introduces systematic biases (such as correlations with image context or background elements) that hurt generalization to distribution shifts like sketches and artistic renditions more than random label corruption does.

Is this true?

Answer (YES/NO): NO